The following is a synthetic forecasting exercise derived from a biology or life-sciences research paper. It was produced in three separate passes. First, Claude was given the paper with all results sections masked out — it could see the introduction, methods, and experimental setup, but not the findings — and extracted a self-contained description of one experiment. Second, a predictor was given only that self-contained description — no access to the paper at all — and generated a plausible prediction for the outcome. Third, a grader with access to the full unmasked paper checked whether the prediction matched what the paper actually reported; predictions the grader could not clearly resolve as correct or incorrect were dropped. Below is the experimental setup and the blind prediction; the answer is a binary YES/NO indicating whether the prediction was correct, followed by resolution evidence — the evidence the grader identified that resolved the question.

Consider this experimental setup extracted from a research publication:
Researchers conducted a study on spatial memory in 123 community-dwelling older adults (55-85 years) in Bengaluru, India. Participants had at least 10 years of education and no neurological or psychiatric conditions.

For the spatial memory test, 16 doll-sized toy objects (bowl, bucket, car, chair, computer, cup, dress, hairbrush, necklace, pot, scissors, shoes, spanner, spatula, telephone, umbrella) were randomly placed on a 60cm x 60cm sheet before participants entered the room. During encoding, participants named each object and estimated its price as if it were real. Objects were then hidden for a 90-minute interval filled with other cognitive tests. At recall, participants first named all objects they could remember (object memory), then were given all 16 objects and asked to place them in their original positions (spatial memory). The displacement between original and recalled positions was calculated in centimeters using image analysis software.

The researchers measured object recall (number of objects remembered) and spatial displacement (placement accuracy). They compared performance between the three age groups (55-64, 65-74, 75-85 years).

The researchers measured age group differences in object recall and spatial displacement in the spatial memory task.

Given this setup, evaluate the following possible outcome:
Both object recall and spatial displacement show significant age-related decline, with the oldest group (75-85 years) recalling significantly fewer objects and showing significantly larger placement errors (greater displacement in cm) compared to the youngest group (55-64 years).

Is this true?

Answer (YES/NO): YES